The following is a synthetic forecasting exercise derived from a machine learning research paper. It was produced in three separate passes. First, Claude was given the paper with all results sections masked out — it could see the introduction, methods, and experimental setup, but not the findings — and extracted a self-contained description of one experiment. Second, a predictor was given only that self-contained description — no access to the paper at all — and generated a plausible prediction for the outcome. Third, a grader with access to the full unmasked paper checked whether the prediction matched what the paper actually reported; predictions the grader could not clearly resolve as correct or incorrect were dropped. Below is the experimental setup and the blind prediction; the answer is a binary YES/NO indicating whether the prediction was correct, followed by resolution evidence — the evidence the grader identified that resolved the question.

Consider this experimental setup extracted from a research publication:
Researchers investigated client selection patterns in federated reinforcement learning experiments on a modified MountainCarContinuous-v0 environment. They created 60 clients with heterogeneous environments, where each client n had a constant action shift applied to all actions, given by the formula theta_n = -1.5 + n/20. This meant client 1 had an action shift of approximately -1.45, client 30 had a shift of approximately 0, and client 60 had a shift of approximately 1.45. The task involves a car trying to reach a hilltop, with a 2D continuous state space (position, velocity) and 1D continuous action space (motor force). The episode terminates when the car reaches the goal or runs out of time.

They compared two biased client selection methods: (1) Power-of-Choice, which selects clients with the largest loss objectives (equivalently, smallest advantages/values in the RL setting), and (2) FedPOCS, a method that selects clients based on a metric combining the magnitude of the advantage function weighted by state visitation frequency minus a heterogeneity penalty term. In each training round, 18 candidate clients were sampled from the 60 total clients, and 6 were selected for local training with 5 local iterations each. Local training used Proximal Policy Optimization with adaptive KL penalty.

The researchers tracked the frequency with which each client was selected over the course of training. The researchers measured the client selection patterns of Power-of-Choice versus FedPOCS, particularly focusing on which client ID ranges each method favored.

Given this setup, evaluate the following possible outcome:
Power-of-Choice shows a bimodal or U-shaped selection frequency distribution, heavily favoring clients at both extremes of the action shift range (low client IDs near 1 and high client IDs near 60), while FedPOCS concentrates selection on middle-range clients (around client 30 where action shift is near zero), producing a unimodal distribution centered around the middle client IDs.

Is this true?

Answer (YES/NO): NO